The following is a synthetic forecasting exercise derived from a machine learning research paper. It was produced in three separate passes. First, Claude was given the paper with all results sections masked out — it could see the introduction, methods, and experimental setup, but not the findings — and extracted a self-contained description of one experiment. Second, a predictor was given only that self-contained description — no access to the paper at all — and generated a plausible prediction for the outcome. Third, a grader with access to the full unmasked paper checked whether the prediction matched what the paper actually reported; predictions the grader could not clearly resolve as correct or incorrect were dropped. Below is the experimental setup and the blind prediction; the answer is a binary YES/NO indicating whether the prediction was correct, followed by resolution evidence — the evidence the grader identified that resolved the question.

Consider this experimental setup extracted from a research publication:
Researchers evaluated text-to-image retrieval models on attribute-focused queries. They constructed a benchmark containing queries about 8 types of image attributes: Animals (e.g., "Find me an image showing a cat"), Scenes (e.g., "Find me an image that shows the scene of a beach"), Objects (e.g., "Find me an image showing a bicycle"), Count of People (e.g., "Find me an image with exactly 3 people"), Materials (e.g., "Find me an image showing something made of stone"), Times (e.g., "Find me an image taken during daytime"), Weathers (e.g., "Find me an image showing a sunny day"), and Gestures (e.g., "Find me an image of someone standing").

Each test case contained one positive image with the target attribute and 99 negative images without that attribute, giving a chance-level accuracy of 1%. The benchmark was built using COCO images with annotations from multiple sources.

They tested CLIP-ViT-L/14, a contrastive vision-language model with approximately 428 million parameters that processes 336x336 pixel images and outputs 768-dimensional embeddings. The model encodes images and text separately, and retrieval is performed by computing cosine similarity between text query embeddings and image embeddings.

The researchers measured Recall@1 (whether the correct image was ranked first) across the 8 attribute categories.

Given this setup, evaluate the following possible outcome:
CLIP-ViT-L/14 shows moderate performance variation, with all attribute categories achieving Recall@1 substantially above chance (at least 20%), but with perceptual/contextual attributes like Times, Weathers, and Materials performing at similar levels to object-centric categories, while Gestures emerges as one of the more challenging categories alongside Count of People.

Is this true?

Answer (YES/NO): NO